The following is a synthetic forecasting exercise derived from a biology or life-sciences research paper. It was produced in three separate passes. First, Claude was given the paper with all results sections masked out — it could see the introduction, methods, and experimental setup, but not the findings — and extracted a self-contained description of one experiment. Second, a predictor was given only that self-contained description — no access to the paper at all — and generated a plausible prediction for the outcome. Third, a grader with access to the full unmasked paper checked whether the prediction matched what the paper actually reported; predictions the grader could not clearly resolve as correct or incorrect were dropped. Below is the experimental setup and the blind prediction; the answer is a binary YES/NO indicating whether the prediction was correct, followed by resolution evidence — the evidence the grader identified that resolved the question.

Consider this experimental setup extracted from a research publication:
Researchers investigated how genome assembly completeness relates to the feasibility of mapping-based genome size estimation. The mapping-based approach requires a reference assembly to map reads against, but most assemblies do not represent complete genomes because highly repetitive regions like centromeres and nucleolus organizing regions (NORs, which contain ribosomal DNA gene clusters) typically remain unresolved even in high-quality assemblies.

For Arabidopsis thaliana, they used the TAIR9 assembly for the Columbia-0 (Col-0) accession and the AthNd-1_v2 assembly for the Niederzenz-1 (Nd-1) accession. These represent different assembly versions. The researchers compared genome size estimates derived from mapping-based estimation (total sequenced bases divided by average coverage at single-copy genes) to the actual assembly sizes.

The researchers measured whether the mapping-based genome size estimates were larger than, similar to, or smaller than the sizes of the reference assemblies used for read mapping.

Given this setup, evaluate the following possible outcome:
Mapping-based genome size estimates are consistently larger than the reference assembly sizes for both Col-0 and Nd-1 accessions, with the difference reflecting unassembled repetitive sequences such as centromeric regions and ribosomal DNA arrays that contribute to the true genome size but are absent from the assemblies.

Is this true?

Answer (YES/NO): YES